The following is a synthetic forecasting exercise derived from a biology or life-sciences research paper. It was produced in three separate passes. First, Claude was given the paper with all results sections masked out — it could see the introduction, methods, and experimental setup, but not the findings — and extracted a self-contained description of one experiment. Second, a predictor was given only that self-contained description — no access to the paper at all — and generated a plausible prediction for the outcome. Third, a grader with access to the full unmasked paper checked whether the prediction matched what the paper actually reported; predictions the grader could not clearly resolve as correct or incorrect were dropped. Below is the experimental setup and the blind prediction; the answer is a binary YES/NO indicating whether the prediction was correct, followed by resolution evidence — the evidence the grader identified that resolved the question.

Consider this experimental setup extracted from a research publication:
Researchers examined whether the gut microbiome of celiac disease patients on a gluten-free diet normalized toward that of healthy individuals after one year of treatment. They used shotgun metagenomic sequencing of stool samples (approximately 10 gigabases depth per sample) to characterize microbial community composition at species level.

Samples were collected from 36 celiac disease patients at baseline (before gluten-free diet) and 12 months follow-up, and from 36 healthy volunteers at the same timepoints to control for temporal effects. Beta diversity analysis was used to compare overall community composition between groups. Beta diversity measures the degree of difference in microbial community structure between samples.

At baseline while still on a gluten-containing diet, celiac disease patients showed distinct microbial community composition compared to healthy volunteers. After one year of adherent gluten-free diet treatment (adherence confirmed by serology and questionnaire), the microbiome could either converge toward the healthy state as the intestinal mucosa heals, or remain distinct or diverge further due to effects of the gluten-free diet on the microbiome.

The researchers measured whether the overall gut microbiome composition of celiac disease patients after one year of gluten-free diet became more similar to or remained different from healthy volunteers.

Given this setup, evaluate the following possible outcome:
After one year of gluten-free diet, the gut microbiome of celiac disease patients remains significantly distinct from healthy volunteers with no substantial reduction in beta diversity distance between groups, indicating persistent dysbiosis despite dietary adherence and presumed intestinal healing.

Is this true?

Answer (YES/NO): NO